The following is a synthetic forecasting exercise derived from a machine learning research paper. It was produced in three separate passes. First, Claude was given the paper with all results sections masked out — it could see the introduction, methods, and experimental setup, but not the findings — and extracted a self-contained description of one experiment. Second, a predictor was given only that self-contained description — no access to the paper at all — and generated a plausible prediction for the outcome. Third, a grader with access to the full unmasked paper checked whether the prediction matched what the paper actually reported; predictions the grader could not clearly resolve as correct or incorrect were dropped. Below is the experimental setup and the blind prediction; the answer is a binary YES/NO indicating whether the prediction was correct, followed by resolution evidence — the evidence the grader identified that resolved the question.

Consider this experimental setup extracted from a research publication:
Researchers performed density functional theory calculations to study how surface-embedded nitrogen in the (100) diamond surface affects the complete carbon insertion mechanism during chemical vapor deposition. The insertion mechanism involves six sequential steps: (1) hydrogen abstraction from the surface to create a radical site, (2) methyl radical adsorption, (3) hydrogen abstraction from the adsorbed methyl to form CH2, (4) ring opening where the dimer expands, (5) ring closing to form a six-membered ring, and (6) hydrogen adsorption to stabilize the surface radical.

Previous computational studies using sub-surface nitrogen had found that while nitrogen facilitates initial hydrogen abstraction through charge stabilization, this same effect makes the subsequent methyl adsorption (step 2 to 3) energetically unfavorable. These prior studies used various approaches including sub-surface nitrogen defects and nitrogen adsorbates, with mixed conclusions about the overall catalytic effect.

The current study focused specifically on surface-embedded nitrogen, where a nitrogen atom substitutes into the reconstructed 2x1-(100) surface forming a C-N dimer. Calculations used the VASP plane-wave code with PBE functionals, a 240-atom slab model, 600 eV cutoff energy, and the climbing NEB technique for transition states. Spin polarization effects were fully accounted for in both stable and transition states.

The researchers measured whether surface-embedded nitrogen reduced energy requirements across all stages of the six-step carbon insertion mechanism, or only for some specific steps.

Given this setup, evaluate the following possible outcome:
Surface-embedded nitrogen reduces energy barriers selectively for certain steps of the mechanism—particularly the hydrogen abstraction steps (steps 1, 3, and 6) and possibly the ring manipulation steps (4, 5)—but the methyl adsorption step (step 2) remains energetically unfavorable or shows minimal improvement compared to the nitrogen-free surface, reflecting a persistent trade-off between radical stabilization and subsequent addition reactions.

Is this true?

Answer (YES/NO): NO